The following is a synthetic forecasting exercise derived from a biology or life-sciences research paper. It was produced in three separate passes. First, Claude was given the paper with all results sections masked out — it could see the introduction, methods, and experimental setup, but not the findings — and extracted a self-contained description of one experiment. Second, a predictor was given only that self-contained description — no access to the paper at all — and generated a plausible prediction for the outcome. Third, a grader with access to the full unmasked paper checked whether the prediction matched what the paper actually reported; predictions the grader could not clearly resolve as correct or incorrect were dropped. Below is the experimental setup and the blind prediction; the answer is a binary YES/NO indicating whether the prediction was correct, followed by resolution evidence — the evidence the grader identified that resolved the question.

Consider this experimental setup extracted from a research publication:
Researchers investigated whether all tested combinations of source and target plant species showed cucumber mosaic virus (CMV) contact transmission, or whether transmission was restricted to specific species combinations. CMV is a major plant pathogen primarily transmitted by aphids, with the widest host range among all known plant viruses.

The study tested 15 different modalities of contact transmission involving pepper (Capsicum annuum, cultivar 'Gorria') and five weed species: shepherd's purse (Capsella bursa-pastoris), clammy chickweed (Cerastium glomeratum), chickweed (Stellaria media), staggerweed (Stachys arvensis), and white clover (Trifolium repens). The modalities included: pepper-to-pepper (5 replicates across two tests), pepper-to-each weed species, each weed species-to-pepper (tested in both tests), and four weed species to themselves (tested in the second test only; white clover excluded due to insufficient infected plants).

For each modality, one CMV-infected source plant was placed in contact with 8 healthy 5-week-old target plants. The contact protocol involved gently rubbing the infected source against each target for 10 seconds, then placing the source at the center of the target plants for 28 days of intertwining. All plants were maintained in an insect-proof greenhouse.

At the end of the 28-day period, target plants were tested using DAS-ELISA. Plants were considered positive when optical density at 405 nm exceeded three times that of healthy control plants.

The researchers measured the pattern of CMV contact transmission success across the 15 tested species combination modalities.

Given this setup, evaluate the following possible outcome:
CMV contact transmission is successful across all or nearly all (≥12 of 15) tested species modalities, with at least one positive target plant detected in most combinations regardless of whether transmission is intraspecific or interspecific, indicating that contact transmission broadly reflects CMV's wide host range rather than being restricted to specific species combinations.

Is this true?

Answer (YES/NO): NO